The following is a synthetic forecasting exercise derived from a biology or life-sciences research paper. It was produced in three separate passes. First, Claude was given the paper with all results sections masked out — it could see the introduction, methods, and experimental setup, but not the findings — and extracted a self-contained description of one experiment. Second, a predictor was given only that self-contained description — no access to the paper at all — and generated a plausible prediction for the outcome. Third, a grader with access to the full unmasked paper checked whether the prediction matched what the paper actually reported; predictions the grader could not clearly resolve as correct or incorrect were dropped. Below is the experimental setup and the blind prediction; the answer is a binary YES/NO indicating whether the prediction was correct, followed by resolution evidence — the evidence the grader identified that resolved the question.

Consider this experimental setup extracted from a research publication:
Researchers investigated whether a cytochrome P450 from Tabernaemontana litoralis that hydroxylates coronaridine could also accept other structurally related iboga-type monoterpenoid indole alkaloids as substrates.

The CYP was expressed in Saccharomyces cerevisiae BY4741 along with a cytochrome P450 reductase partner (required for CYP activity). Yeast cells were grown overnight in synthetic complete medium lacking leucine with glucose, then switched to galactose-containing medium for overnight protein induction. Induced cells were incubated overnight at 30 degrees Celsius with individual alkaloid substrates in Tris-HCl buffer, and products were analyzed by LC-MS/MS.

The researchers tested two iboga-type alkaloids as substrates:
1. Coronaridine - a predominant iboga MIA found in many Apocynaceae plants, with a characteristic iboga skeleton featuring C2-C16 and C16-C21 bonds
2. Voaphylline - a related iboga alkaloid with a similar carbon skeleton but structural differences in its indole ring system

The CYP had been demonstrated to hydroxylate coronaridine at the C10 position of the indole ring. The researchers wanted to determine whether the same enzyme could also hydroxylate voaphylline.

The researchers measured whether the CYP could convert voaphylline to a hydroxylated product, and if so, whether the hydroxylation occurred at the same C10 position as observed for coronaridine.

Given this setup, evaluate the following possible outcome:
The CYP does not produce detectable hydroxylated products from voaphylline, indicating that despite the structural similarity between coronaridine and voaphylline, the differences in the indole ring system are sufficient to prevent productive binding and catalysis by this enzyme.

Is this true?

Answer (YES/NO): NO